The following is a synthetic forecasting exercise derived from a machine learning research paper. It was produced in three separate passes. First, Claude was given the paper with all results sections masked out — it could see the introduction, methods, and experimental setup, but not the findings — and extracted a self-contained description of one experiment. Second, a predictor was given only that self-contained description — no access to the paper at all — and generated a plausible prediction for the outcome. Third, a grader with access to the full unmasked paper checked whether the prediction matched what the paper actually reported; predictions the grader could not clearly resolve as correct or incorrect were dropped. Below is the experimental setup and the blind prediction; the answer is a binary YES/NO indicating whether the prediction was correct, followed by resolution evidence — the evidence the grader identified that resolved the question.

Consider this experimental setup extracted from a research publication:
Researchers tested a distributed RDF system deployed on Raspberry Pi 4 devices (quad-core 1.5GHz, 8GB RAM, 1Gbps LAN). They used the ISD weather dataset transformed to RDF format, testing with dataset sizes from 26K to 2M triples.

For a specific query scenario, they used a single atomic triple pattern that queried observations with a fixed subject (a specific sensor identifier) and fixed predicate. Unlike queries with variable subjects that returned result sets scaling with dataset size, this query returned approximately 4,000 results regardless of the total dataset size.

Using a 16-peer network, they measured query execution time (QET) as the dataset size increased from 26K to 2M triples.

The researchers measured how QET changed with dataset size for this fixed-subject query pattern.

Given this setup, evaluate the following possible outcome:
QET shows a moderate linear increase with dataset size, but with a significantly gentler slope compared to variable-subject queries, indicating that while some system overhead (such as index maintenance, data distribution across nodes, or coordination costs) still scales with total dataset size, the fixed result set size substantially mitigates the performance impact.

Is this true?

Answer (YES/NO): NO